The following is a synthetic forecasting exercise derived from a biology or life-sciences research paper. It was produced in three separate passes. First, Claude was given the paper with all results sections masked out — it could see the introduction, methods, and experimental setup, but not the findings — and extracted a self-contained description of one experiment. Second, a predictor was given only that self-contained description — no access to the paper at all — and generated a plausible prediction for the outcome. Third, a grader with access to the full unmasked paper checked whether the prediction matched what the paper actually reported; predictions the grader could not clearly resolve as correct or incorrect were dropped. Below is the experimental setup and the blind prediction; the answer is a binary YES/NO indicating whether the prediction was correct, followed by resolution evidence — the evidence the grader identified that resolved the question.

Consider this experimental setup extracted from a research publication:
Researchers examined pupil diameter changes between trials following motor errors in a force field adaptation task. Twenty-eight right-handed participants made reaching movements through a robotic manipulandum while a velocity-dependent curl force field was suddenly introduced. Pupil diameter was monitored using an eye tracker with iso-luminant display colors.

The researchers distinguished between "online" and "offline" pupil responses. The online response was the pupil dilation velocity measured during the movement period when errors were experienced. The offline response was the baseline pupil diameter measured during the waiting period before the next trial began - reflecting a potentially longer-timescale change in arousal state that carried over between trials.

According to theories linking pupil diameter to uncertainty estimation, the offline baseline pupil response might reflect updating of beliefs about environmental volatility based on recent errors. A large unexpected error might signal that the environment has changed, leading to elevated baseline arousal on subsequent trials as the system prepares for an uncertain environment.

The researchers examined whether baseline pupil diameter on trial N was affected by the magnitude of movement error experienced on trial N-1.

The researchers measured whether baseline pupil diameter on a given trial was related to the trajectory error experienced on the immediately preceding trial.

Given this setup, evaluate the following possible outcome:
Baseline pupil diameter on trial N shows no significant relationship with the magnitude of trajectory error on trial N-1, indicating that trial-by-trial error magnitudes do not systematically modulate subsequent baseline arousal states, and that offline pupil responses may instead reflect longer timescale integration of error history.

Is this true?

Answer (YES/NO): NO